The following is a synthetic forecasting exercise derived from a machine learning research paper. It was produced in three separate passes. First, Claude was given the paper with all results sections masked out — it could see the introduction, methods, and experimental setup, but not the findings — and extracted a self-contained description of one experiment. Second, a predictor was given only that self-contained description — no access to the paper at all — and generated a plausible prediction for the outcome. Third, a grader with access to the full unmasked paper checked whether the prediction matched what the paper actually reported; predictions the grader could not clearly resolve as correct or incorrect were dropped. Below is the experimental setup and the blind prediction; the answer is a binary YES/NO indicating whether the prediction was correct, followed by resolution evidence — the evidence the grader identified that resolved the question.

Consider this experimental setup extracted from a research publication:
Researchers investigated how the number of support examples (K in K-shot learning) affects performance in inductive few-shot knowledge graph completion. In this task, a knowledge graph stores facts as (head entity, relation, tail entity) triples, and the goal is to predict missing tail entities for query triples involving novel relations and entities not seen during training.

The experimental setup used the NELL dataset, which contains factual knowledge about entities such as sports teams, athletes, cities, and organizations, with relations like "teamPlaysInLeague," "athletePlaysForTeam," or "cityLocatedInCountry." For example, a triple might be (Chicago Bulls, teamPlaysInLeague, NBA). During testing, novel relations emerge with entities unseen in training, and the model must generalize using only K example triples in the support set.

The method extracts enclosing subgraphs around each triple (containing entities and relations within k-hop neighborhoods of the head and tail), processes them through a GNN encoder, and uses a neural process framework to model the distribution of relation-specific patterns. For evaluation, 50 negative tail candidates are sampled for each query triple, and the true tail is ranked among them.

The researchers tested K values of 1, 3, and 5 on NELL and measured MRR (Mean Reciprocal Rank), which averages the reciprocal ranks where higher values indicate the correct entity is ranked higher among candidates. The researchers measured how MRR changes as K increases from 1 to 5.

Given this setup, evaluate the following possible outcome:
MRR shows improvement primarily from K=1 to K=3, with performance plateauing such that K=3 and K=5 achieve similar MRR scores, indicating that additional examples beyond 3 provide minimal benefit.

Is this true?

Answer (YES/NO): NO